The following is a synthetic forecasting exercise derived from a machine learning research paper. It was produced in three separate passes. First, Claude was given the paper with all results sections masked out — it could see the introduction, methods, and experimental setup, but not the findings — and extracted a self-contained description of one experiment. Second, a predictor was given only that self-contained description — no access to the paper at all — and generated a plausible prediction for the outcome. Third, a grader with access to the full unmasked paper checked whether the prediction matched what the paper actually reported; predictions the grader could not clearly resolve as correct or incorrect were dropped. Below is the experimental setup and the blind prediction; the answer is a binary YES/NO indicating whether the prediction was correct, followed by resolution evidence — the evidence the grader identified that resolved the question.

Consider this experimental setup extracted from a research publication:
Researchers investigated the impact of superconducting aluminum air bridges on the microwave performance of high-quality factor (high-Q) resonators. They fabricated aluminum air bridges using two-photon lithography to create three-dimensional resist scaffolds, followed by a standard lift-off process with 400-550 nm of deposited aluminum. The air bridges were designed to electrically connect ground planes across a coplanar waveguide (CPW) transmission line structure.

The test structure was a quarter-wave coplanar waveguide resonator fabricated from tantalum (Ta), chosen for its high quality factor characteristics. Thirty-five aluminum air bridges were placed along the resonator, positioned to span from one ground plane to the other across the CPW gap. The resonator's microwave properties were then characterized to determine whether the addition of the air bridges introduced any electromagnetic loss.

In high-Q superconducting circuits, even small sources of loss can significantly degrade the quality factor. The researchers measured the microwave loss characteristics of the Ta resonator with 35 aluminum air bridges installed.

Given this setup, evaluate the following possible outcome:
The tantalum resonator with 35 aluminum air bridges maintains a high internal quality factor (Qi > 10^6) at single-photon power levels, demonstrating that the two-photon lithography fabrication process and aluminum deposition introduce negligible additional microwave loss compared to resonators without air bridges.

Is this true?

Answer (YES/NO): NO